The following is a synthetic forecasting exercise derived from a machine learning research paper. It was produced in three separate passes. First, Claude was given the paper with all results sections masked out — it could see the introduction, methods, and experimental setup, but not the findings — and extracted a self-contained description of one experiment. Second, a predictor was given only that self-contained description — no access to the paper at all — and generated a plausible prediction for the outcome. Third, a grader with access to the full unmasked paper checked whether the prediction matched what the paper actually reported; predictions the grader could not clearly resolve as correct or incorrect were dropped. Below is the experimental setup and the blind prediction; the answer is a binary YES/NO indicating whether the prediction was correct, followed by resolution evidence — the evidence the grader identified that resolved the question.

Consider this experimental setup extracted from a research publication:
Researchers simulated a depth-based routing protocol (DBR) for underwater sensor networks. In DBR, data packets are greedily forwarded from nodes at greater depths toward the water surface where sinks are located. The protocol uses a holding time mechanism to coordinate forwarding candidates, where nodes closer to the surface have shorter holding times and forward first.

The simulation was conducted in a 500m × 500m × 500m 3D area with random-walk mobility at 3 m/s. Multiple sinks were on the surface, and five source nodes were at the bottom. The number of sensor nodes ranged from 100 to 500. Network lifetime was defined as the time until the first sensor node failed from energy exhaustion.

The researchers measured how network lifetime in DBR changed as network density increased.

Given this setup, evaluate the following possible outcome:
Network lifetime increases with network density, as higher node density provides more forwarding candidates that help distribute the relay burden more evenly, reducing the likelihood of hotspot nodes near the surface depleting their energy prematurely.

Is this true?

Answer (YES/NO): NO